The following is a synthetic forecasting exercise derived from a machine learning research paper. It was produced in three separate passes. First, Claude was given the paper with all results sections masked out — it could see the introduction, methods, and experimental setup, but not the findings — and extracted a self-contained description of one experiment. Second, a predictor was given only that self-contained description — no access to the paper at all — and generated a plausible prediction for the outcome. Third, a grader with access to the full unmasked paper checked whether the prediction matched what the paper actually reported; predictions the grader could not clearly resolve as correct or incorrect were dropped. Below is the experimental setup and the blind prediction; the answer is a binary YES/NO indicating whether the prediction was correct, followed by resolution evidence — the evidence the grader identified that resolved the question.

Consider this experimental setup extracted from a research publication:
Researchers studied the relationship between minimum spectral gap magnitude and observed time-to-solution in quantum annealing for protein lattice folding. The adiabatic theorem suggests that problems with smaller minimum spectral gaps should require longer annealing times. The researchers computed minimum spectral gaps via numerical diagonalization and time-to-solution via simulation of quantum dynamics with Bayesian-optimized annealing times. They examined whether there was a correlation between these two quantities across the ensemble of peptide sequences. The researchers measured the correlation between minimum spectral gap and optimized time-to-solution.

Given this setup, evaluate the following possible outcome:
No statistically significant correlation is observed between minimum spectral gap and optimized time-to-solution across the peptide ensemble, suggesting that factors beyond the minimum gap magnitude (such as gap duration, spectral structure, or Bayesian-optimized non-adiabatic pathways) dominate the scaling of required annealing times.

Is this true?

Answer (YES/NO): NO